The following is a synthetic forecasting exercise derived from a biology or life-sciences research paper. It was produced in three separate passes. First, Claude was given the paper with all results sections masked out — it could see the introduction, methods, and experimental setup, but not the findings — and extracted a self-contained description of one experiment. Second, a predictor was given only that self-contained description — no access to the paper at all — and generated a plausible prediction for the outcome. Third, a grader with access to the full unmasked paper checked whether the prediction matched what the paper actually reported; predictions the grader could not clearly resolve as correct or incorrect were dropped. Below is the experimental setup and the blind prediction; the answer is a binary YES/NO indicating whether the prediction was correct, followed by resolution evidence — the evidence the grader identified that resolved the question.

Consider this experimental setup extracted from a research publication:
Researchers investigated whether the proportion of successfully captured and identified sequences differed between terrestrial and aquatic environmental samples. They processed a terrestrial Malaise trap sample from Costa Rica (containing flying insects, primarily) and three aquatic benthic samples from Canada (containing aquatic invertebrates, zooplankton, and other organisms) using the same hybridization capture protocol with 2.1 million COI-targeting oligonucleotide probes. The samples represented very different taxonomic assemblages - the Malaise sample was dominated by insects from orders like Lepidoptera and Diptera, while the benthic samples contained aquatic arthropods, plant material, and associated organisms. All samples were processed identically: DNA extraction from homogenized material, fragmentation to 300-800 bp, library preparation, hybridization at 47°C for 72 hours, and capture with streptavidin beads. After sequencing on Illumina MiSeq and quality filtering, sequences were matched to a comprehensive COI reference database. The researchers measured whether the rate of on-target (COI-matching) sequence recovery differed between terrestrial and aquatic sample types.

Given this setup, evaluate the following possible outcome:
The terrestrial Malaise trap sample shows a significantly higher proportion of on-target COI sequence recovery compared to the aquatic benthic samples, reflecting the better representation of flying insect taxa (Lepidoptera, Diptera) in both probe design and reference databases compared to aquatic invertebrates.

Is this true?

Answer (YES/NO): NO